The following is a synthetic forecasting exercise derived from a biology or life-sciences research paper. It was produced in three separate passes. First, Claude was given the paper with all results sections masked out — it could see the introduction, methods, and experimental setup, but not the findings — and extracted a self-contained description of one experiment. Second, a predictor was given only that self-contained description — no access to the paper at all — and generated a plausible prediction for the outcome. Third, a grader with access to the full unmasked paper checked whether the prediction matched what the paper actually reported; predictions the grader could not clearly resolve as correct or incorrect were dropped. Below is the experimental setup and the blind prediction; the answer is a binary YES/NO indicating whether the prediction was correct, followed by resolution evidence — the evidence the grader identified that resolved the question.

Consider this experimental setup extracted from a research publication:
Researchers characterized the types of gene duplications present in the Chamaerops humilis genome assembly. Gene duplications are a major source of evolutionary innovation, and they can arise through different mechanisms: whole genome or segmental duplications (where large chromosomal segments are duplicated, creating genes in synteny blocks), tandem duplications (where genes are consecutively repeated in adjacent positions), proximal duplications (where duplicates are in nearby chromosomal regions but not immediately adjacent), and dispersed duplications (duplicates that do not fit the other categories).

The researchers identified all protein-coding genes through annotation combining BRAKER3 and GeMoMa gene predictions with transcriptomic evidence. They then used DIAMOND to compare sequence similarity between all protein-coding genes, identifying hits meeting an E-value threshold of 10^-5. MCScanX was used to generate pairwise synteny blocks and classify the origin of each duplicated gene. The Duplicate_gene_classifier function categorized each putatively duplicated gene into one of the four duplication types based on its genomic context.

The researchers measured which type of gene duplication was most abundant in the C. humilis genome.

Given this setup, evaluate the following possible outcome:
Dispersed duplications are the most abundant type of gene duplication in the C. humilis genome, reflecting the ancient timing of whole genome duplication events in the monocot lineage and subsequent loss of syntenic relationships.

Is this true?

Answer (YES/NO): NO